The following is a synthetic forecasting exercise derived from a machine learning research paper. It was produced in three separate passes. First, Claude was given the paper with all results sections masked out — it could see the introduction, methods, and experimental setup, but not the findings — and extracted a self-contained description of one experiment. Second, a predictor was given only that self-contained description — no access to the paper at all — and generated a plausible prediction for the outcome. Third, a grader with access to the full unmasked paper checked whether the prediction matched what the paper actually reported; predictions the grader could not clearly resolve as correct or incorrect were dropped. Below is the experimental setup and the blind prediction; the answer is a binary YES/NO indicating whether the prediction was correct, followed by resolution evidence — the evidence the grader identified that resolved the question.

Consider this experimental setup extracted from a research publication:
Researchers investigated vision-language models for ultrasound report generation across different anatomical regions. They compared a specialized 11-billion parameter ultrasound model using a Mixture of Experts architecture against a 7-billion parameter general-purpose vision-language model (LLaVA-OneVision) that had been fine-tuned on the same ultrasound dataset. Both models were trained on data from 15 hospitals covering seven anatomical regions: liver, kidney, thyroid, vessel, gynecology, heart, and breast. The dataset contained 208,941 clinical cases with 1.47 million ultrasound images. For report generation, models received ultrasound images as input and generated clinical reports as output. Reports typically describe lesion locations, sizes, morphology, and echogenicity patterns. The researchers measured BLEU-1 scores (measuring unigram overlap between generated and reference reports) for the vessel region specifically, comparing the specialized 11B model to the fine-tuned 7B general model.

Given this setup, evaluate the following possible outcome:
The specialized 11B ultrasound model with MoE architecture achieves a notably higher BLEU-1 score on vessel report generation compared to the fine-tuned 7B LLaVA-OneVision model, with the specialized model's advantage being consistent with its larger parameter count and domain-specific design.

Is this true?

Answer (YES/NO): NO